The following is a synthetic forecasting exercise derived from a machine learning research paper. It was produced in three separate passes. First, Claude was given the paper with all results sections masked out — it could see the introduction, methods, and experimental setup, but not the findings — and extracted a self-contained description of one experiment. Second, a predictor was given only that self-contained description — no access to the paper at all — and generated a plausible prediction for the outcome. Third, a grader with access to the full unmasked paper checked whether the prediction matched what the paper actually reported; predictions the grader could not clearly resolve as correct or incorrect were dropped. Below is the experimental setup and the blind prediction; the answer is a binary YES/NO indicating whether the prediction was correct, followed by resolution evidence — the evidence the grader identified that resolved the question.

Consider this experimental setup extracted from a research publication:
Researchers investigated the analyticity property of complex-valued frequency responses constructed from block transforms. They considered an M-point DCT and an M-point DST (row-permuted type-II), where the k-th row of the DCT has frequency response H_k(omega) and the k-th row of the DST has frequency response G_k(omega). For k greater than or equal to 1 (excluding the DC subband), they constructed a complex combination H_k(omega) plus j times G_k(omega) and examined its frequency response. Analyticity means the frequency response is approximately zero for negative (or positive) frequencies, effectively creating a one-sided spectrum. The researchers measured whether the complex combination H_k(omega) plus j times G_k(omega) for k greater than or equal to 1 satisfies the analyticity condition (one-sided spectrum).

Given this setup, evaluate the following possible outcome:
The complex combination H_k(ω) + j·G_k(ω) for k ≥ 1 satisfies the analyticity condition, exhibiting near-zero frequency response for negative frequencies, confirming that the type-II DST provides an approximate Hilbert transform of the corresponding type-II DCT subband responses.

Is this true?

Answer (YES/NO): NO